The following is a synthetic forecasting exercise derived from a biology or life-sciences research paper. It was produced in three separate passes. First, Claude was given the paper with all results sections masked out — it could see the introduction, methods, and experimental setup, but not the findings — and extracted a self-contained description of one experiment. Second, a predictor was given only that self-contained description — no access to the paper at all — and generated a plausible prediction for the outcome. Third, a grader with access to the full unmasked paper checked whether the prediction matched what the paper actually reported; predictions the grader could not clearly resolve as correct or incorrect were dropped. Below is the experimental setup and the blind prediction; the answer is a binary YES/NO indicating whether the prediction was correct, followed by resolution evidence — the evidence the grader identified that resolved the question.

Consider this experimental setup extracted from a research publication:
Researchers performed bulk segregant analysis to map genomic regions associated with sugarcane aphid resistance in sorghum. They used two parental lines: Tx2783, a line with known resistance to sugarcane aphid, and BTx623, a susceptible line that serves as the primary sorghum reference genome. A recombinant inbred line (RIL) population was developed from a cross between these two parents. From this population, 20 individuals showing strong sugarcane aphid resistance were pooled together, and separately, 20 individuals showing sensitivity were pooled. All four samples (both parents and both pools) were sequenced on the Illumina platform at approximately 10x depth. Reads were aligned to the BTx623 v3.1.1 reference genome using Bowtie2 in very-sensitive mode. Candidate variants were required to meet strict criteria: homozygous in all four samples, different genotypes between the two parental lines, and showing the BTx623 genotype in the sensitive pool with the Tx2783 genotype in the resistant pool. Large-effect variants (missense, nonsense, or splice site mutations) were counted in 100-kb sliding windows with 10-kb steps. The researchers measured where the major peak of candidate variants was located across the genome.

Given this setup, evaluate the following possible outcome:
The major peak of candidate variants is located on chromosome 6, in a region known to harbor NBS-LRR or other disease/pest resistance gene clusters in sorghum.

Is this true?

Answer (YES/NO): YES